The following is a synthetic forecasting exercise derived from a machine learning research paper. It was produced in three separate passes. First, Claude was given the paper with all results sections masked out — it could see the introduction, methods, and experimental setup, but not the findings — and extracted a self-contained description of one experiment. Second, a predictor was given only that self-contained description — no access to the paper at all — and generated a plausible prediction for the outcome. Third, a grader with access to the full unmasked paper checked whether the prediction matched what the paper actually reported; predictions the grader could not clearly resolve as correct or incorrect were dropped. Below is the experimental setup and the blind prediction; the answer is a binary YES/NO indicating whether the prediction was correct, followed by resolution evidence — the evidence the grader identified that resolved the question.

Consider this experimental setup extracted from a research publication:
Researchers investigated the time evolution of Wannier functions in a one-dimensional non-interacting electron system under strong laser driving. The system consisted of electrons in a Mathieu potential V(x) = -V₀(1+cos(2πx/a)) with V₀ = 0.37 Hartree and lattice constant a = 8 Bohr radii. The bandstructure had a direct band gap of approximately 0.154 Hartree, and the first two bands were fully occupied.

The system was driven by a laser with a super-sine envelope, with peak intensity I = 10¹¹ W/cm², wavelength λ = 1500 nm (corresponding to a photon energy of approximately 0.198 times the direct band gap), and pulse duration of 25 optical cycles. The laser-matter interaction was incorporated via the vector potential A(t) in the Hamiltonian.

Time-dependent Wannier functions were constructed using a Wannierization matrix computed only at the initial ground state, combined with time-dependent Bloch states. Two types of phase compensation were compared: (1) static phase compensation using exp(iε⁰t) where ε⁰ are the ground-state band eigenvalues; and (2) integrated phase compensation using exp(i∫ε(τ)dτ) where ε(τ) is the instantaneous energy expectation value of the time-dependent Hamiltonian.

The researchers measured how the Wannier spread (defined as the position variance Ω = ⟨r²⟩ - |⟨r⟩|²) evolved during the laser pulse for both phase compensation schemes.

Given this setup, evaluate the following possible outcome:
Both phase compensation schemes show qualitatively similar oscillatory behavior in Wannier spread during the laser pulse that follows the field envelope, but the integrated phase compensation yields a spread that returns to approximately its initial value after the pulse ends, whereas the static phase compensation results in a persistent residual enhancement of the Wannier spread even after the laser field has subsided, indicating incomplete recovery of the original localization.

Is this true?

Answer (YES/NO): NO